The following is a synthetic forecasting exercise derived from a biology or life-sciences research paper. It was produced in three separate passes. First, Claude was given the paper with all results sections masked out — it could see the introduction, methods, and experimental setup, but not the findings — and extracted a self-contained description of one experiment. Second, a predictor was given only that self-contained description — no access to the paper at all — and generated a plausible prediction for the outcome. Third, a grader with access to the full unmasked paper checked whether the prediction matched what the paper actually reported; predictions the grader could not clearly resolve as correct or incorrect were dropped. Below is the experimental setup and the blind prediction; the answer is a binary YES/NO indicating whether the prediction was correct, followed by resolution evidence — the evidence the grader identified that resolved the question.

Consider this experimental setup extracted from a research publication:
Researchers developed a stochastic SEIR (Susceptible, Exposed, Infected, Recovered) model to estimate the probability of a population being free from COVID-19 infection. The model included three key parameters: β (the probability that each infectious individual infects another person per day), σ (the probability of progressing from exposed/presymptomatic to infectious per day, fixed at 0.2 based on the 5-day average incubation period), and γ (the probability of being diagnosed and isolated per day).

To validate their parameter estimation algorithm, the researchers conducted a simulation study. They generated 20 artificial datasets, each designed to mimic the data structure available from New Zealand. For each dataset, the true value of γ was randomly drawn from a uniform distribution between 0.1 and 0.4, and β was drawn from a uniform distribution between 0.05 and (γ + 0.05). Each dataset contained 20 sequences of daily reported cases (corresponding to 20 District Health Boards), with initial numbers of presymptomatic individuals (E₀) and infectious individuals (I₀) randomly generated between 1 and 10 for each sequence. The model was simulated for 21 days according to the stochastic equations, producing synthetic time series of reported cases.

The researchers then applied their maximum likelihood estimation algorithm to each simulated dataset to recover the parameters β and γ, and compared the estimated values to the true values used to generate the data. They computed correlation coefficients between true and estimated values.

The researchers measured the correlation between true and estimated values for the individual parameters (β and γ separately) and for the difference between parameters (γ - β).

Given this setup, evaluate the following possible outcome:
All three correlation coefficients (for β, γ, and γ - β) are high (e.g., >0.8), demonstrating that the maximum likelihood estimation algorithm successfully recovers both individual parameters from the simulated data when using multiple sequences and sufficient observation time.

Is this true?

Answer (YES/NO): NO